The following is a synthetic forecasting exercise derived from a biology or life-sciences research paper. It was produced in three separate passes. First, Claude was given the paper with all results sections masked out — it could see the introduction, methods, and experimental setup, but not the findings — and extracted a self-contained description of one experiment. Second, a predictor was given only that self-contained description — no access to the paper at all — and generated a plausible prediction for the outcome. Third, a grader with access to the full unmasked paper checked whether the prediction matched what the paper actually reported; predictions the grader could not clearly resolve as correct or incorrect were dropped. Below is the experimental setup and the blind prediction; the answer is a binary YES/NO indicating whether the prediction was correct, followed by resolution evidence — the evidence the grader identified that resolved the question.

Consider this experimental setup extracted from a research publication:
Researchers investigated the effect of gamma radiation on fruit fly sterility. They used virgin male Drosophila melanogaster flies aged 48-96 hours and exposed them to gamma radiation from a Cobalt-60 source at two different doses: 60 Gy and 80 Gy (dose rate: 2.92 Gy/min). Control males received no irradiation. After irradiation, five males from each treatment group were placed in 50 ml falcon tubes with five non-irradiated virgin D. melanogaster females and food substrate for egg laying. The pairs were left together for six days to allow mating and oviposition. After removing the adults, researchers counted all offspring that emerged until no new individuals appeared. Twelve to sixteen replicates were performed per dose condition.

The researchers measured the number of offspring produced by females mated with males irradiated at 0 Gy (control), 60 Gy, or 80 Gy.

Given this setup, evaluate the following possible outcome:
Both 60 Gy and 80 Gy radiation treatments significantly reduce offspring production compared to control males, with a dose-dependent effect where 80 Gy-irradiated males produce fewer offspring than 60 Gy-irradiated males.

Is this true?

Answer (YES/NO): NO